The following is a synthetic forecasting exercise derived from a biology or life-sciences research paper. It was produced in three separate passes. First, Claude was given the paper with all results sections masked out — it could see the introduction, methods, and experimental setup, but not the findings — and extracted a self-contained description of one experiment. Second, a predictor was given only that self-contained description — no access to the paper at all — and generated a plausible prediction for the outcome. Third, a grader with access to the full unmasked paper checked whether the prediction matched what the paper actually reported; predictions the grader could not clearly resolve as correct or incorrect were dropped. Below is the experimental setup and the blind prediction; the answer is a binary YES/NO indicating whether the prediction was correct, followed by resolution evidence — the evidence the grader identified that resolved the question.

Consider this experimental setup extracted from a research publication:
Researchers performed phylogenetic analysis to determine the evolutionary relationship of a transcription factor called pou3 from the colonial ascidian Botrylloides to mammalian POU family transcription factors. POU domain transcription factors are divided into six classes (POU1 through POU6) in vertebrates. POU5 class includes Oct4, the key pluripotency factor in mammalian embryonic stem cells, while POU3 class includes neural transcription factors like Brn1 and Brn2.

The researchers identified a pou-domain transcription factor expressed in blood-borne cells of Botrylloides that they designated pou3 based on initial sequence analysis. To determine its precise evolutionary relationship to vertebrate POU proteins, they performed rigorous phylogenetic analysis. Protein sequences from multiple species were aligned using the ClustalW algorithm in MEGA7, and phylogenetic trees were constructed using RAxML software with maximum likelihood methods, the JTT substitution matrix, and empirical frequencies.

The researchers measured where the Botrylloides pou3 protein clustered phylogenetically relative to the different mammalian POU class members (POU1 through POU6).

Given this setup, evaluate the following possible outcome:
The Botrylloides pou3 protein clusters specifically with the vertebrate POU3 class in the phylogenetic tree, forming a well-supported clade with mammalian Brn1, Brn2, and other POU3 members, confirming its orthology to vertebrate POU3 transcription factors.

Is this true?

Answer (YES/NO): NO